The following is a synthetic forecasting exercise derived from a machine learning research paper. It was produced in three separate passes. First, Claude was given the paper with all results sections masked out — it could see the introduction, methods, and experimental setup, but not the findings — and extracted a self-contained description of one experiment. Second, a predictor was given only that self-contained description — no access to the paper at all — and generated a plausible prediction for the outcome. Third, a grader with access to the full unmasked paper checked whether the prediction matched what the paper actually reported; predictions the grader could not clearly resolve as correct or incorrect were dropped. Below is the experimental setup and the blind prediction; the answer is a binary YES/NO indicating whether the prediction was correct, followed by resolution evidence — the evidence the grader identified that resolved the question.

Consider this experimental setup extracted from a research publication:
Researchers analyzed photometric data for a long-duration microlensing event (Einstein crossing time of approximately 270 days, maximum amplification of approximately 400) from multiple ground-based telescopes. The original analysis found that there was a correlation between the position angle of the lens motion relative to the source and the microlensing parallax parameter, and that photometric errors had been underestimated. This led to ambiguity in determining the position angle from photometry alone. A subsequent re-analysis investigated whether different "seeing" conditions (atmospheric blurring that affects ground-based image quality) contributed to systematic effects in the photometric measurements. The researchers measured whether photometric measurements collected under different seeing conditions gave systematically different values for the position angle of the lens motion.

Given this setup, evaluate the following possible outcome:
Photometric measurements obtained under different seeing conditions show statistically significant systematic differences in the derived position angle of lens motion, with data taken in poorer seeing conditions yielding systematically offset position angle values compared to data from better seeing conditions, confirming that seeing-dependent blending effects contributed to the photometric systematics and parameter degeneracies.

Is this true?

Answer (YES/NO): YES